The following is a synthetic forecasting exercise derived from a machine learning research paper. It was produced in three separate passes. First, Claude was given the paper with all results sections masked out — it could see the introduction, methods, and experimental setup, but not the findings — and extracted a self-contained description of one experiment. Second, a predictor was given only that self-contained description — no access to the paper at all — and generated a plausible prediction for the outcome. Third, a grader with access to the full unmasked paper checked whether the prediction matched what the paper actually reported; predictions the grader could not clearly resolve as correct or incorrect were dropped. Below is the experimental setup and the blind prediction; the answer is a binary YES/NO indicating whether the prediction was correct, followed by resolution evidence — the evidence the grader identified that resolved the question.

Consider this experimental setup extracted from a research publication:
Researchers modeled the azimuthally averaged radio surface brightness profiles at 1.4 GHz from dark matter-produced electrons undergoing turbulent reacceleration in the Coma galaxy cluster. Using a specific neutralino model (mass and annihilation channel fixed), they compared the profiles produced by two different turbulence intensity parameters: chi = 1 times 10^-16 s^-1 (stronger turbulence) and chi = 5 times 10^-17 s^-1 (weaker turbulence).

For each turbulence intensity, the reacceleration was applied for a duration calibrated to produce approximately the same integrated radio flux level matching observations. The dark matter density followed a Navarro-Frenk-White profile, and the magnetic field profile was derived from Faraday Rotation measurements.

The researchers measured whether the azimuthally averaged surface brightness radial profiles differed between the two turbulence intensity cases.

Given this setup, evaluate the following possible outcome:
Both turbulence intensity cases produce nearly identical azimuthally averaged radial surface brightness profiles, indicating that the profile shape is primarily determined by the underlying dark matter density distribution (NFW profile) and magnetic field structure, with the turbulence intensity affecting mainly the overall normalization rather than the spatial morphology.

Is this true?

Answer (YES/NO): YES